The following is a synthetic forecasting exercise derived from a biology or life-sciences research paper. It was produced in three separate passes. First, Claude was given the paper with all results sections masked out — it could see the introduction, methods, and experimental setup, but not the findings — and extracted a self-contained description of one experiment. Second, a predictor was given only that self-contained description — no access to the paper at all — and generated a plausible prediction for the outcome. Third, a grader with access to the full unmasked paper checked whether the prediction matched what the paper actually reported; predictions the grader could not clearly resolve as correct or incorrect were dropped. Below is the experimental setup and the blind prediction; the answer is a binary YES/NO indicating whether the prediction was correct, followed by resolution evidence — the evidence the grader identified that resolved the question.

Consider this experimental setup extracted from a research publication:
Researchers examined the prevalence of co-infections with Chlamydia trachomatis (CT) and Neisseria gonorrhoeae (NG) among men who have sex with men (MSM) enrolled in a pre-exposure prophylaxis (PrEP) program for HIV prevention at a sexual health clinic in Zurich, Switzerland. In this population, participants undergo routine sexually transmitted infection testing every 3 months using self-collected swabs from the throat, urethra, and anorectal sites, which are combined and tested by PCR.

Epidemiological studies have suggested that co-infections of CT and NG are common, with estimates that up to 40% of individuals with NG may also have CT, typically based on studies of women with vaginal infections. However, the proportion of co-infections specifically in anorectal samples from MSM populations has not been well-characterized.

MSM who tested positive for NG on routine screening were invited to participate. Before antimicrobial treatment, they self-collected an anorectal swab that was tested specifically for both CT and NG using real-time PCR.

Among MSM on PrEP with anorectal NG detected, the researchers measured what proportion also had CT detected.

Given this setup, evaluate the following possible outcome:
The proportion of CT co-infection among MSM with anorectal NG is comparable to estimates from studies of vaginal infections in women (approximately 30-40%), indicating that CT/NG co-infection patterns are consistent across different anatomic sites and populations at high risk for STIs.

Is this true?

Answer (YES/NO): NO